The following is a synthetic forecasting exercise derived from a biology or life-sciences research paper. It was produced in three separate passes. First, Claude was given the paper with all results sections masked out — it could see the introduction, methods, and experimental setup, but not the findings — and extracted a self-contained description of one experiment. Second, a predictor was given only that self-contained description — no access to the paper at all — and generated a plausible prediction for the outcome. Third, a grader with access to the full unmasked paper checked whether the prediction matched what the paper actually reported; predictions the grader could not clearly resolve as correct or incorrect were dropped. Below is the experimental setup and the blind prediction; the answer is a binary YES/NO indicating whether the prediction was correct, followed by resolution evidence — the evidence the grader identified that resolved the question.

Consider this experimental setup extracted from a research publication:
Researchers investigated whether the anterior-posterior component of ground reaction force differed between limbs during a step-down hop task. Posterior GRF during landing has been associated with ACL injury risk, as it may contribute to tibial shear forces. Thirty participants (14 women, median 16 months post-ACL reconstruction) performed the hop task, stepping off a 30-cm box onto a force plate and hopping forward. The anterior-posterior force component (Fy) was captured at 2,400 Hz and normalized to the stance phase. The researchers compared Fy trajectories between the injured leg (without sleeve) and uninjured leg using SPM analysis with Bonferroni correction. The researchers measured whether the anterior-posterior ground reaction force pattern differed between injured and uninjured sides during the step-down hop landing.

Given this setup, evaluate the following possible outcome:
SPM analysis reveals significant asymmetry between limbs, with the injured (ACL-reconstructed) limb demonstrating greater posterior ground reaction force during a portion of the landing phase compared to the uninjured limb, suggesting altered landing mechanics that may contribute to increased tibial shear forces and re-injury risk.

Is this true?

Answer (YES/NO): NO